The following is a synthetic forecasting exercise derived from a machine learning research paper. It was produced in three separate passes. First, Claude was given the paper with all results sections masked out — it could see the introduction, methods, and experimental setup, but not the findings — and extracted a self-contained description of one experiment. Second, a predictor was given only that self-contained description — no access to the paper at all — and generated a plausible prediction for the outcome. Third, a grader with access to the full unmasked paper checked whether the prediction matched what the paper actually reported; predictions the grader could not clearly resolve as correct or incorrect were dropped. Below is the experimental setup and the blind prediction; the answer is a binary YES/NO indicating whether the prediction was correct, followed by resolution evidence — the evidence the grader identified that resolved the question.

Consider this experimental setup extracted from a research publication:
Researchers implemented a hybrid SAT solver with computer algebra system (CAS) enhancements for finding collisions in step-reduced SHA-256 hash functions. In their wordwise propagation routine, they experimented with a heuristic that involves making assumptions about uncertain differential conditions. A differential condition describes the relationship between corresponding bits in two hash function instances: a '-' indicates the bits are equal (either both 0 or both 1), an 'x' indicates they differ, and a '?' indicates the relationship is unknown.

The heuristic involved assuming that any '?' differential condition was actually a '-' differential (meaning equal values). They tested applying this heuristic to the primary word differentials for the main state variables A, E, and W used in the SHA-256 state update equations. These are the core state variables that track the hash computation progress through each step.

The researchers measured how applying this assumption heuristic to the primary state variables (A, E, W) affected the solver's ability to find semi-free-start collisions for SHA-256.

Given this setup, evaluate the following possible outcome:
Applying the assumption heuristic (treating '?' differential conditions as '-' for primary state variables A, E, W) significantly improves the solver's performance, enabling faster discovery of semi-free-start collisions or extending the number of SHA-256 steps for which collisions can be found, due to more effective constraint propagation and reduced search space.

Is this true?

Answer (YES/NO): NO